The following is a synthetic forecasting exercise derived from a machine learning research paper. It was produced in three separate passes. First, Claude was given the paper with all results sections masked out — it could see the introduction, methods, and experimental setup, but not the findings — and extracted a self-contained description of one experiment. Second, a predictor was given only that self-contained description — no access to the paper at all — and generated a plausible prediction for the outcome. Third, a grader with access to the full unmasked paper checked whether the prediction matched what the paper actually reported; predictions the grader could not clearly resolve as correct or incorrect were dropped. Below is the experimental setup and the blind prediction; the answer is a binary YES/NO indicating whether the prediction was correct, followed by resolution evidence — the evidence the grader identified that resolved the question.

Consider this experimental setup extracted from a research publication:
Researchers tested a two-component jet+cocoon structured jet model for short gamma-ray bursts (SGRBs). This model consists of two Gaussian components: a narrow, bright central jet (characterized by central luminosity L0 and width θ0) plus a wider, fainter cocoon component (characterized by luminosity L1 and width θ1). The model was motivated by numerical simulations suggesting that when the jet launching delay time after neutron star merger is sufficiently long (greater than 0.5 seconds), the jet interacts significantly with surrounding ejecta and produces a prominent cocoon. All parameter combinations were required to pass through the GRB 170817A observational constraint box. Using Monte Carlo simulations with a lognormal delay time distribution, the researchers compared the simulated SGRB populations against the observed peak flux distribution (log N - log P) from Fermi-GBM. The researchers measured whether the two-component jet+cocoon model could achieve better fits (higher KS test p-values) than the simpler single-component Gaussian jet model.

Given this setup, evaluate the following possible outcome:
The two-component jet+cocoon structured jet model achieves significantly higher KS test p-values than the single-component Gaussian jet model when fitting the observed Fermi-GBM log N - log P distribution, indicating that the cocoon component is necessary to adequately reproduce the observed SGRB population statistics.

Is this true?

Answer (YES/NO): NO